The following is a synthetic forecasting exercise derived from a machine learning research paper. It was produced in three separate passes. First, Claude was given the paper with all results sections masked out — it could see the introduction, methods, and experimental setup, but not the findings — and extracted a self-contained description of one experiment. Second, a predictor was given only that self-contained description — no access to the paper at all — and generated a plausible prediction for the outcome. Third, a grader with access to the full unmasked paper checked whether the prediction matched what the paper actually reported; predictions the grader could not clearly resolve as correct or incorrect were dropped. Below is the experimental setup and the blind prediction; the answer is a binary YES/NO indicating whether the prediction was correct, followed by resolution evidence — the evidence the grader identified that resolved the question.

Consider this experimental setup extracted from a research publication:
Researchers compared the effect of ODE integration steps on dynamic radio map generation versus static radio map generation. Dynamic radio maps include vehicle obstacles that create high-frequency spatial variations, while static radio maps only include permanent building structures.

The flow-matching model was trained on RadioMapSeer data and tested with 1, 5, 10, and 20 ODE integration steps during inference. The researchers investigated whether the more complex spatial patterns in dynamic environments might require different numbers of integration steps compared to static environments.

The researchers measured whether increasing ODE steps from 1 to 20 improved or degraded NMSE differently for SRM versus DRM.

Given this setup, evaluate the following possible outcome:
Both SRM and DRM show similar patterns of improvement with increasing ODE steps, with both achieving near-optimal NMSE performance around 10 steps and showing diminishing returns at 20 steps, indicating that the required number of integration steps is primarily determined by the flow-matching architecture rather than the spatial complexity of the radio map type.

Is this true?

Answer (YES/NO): NO